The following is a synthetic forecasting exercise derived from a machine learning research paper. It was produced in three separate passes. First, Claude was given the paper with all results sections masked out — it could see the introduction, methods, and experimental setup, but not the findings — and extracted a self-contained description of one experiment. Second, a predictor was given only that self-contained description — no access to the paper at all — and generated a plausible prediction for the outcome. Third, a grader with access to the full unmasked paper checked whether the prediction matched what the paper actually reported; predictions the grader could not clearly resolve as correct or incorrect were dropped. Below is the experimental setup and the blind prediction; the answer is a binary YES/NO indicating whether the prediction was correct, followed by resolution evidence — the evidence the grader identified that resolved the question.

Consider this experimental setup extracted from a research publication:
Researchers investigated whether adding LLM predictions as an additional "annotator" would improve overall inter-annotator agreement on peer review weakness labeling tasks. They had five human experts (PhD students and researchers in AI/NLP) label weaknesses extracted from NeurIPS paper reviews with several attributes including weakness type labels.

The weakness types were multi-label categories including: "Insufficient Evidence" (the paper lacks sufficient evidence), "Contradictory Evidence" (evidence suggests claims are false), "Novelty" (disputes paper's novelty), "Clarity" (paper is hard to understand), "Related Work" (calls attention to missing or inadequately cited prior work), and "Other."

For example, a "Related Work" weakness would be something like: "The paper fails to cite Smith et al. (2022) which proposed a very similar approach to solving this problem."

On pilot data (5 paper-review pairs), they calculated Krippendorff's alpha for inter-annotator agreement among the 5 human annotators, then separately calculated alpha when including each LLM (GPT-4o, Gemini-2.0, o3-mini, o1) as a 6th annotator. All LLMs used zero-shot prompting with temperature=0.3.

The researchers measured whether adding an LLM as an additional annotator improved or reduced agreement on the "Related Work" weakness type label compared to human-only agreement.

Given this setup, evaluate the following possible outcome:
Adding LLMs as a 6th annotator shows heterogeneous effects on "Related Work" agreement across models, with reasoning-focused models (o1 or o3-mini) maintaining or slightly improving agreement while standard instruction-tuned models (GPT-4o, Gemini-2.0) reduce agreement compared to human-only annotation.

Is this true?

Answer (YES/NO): NO